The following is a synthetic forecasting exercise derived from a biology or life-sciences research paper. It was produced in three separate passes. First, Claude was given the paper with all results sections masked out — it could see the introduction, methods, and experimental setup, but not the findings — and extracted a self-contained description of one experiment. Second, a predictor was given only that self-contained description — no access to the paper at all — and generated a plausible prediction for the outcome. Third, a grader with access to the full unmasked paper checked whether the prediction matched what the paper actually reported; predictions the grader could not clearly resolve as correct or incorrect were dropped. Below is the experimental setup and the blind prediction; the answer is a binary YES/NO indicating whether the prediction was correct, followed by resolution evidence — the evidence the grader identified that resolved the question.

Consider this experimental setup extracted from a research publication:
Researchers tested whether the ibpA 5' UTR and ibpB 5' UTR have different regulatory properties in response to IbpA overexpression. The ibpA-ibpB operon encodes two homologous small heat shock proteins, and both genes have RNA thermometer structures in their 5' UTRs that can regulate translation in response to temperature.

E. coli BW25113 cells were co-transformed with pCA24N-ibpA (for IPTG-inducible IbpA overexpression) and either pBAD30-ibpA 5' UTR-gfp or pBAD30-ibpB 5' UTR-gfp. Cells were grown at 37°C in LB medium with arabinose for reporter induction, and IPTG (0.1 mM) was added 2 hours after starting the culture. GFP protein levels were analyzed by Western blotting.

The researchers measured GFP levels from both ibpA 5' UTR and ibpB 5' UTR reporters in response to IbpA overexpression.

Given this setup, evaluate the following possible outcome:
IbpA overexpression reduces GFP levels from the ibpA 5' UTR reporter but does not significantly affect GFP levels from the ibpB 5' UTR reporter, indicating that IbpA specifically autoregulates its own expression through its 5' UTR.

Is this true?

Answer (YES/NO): NO